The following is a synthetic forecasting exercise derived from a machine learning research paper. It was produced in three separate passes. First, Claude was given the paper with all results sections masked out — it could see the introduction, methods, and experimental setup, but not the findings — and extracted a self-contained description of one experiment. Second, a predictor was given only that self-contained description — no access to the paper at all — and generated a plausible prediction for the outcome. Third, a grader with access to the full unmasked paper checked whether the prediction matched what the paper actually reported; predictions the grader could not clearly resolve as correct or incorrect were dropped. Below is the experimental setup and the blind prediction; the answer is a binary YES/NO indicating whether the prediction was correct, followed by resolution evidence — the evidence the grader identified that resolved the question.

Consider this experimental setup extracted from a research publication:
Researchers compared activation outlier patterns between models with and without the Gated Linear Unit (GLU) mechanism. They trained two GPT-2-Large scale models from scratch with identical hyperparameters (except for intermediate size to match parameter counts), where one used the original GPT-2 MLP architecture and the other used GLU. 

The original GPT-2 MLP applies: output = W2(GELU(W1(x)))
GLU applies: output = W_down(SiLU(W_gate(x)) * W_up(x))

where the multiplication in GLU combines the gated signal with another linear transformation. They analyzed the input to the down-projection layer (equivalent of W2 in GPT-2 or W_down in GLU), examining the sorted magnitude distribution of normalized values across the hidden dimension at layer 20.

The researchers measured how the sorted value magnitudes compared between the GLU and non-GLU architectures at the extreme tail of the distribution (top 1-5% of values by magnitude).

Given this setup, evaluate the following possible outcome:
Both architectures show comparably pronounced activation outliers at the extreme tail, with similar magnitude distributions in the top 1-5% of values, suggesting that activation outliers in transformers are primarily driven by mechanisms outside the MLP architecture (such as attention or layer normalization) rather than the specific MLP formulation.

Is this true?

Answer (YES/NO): NO